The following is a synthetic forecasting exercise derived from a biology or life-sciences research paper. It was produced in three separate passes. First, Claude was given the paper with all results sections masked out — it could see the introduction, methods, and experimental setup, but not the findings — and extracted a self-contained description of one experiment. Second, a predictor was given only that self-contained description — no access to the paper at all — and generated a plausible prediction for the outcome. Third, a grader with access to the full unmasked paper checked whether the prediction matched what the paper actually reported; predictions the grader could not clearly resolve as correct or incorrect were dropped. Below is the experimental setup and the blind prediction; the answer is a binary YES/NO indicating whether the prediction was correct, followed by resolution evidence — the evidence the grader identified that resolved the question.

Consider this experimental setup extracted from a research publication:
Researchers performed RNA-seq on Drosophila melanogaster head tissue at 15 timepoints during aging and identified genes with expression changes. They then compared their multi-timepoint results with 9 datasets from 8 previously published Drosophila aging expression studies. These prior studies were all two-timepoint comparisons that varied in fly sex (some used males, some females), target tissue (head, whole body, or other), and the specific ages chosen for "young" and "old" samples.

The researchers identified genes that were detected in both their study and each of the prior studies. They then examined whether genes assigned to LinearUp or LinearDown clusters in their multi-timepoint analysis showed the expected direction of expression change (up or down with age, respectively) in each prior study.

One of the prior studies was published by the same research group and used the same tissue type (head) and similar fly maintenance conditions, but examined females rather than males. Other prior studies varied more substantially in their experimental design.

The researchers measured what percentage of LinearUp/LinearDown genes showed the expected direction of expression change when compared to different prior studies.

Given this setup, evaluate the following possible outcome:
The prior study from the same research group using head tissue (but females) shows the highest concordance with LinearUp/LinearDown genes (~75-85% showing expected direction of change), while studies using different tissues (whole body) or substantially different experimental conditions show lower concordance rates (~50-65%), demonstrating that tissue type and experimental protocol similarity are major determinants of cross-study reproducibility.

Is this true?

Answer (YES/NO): NO